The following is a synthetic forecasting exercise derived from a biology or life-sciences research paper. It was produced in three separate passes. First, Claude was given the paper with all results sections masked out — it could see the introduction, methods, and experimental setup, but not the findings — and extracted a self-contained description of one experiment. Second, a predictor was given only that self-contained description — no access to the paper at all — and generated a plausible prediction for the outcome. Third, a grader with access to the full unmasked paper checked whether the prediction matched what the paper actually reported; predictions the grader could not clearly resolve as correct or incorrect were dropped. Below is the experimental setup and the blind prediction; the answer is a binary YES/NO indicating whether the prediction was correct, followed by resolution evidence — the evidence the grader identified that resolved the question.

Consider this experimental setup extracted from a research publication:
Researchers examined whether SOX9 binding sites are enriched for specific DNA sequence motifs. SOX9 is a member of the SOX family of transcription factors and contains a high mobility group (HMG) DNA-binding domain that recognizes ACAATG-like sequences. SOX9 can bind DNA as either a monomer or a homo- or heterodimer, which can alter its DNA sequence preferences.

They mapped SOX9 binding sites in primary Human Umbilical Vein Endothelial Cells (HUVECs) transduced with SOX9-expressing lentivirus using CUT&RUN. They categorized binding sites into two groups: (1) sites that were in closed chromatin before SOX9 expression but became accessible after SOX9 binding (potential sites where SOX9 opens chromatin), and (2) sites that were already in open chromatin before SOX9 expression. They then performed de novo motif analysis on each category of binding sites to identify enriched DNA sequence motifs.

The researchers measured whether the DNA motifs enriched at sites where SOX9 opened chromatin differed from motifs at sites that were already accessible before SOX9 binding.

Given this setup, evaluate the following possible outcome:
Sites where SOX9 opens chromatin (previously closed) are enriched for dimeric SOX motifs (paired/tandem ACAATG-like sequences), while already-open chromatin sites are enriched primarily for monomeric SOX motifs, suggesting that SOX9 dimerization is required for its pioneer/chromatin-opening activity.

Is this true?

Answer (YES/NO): NO